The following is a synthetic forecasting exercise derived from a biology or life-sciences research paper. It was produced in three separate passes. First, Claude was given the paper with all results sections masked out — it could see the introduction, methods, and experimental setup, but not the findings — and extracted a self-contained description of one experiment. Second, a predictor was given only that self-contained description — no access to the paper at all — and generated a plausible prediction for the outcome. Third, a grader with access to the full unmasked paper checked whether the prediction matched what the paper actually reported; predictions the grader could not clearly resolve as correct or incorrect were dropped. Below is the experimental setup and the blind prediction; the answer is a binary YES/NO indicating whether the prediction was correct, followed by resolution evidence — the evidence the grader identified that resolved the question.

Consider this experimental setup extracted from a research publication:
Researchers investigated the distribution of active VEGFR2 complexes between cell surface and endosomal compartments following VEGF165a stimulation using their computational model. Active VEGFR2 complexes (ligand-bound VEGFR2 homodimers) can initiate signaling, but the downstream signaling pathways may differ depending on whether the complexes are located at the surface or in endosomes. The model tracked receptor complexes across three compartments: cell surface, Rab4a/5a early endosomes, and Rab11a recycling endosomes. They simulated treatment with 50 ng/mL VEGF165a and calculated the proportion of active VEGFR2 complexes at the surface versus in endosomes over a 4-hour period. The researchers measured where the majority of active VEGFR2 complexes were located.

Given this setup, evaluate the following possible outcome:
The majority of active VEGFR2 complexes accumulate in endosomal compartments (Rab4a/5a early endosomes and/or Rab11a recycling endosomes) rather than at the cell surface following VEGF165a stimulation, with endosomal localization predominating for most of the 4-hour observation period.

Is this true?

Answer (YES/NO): YES